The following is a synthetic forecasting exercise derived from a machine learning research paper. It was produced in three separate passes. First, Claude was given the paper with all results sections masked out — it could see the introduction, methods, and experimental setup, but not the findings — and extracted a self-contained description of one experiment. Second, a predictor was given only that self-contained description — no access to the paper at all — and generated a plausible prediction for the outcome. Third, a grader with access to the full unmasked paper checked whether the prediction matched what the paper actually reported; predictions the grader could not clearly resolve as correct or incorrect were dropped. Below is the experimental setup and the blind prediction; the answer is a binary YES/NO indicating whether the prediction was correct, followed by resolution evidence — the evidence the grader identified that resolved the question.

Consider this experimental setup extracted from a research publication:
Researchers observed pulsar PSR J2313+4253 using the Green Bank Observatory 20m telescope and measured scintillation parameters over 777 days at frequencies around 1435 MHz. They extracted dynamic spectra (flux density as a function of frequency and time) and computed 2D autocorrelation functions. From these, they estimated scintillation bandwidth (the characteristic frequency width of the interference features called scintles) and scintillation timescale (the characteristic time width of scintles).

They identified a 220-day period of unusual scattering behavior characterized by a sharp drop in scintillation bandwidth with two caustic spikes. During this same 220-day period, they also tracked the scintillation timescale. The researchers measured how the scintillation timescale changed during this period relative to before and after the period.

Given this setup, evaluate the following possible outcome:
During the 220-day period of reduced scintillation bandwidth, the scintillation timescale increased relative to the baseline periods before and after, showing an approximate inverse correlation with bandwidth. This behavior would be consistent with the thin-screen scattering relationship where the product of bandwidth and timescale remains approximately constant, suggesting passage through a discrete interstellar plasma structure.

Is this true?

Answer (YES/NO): YES